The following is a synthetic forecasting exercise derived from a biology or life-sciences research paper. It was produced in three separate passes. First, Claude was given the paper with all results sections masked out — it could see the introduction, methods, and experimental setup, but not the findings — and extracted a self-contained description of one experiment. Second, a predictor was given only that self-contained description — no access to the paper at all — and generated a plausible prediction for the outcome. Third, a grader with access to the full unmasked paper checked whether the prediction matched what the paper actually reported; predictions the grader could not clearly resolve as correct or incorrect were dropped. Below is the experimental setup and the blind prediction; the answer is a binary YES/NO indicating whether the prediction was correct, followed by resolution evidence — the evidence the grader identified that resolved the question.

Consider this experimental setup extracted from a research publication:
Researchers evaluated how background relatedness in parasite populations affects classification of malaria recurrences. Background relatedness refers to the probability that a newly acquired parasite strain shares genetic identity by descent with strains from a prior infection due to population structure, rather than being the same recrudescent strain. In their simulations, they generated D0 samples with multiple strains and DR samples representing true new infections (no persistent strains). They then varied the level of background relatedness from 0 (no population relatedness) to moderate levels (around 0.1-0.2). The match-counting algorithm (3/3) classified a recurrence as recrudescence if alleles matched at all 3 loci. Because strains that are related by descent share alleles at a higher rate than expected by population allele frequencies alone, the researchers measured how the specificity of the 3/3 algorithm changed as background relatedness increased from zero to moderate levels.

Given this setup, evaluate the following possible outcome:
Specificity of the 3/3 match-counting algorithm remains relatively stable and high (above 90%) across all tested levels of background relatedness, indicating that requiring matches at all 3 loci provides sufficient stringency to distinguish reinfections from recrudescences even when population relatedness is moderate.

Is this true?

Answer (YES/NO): NO